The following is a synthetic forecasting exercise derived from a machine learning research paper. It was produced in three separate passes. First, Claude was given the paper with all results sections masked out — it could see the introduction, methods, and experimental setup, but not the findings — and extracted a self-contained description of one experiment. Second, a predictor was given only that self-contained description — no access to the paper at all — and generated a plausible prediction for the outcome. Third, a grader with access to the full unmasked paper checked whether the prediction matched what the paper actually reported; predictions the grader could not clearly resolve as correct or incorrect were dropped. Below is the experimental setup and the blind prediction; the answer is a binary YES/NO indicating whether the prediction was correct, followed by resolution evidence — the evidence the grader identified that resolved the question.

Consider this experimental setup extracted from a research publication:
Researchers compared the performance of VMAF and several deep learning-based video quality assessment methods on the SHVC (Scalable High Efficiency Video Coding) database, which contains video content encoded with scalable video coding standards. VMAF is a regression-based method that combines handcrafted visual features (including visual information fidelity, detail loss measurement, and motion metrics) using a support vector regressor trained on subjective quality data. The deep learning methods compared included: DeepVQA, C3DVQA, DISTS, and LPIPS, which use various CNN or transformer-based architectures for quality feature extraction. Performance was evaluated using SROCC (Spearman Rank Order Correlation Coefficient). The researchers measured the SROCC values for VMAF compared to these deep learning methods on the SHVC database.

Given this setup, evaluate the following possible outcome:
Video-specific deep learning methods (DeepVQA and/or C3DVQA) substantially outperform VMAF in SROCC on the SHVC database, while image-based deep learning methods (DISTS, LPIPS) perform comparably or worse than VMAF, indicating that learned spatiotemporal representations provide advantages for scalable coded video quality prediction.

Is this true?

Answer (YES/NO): NO